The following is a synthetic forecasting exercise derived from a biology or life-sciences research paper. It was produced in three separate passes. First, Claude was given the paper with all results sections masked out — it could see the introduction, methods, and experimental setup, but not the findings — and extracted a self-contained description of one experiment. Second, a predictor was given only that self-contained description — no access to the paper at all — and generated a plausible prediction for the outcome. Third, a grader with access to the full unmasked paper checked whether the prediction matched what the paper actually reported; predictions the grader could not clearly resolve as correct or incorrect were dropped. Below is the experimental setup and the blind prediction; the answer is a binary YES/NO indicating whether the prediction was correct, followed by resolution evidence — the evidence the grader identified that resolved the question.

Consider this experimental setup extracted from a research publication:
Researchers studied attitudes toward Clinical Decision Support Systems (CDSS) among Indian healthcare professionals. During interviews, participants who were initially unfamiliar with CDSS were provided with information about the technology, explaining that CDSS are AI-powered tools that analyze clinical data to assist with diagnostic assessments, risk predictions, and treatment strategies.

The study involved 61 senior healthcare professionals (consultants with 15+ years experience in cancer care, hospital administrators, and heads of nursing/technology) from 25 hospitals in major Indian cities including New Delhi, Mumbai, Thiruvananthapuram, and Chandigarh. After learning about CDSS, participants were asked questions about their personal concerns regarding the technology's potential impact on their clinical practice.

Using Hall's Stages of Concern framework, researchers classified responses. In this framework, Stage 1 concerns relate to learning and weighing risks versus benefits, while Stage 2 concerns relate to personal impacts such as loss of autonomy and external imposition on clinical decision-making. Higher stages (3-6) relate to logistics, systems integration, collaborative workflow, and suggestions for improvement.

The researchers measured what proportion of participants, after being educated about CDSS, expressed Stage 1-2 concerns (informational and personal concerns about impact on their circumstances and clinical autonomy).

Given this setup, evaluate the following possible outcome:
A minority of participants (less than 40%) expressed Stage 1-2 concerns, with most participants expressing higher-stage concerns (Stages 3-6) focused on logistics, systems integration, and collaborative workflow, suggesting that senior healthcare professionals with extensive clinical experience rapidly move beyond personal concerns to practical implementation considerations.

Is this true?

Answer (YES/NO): NO